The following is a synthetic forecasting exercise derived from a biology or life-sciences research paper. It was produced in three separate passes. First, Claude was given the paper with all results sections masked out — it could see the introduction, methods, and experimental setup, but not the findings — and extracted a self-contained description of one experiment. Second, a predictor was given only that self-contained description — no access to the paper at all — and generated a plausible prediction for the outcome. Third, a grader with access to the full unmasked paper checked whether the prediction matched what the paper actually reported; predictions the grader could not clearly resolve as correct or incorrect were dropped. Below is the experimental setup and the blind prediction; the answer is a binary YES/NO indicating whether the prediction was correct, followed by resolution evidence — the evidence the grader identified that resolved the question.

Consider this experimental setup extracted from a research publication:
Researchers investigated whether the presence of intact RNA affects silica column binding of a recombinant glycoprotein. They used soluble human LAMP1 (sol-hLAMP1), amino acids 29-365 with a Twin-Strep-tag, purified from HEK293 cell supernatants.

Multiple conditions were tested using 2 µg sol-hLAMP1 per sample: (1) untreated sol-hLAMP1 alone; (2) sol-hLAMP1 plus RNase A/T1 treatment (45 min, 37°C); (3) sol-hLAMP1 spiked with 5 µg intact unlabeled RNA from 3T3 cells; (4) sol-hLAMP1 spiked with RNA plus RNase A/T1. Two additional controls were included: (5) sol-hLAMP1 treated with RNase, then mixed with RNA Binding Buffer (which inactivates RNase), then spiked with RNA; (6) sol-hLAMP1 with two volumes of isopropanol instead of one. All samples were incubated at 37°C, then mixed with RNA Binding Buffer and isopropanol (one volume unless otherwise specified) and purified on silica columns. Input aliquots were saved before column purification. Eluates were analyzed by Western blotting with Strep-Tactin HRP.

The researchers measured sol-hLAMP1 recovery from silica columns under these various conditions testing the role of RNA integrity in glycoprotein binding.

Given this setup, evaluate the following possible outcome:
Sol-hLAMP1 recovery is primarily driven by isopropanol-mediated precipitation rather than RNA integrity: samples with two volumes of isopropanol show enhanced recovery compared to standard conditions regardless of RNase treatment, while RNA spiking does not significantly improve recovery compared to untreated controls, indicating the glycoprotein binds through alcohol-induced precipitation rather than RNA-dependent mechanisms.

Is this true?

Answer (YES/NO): NO